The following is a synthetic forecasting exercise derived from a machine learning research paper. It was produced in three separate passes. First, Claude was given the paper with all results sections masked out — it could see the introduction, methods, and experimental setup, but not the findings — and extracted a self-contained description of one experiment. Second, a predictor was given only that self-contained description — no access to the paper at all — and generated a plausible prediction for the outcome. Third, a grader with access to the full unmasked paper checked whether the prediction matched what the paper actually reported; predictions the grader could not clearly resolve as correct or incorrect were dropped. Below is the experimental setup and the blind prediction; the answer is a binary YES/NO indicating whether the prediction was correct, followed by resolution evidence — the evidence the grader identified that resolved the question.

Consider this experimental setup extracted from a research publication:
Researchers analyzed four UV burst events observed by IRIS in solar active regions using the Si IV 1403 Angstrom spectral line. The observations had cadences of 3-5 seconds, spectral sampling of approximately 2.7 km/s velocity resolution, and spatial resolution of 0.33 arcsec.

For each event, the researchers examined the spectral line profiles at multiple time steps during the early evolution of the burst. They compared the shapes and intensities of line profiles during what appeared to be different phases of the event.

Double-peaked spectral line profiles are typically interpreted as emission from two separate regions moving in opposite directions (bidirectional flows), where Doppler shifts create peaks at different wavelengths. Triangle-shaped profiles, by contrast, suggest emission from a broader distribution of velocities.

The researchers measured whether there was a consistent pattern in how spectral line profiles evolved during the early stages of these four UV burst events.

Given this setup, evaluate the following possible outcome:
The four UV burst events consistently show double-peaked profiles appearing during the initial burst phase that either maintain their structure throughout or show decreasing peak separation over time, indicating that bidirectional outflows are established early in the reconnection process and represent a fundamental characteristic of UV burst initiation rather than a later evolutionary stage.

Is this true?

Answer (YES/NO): NO